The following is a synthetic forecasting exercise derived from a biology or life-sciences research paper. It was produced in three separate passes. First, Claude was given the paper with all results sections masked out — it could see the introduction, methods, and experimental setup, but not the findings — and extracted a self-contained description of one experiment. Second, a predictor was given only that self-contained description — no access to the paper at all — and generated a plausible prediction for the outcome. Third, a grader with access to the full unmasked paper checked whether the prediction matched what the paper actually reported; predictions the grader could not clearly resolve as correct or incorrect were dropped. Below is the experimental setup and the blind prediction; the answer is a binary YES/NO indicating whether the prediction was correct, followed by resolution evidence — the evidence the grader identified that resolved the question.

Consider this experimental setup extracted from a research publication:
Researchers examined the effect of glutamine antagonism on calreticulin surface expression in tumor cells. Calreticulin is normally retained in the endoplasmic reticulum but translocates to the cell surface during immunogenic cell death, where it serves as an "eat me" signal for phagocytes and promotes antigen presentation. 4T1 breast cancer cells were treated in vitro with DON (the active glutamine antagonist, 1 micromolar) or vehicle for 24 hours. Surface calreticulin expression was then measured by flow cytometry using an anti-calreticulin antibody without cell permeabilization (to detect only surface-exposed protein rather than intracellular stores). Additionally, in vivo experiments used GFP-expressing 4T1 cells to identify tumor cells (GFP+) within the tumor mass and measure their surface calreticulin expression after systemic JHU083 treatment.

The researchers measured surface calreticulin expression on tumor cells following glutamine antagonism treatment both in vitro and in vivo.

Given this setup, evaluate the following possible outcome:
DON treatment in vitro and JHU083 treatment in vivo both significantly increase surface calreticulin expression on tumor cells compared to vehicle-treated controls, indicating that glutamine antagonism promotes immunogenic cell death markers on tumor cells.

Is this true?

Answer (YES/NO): YES